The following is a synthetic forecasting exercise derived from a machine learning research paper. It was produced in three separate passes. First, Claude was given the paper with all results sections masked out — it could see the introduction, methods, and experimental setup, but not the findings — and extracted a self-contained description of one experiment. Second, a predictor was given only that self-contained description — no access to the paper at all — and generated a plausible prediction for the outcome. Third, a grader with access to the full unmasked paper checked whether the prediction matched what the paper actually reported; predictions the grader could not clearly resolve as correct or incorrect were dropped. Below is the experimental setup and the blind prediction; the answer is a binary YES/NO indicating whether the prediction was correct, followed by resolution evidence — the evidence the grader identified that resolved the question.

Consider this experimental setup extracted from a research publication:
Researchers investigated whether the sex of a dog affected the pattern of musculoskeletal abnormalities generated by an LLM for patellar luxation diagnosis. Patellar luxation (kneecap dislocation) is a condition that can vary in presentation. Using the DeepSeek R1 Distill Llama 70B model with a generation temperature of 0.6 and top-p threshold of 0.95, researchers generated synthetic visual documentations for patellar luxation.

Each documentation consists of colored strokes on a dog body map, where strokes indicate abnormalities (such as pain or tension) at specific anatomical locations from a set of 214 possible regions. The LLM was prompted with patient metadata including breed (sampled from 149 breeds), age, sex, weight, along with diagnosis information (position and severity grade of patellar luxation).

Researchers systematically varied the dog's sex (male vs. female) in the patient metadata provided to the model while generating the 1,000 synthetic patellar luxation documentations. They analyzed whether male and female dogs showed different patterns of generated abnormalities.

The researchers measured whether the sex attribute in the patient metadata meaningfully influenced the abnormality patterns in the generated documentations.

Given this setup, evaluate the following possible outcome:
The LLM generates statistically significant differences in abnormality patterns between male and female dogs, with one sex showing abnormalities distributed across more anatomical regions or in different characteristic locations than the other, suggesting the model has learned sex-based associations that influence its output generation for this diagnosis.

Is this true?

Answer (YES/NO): NO